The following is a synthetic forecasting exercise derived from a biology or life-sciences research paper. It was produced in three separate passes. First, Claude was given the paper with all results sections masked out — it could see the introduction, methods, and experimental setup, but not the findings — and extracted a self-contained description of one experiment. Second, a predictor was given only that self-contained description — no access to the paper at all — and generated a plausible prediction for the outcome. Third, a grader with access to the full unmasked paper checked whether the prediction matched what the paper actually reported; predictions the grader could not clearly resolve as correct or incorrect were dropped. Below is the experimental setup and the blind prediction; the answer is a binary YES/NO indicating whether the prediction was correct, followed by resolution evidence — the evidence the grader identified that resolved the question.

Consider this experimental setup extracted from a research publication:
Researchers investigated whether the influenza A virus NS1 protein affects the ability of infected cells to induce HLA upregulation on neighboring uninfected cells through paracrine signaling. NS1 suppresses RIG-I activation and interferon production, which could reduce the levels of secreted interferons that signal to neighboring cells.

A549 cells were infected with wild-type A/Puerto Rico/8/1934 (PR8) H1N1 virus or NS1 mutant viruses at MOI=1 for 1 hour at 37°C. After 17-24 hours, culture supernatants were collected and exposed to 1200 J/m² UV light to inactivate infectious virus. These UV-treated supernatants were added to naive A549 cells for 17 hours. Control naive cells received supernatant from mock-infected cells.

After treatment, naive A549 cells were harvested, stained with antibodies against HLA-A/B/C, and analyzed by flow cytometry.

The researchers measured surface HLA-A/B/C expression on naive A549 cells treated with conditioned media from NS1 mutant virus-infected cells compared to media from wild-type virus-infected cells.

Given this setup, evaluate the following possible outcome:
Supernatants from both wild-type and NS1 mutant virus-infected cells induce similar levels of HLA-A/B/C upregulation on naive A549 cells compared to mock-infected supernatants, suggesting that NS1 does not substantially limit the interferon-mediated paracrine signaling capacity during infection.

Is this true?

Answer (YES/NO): NO